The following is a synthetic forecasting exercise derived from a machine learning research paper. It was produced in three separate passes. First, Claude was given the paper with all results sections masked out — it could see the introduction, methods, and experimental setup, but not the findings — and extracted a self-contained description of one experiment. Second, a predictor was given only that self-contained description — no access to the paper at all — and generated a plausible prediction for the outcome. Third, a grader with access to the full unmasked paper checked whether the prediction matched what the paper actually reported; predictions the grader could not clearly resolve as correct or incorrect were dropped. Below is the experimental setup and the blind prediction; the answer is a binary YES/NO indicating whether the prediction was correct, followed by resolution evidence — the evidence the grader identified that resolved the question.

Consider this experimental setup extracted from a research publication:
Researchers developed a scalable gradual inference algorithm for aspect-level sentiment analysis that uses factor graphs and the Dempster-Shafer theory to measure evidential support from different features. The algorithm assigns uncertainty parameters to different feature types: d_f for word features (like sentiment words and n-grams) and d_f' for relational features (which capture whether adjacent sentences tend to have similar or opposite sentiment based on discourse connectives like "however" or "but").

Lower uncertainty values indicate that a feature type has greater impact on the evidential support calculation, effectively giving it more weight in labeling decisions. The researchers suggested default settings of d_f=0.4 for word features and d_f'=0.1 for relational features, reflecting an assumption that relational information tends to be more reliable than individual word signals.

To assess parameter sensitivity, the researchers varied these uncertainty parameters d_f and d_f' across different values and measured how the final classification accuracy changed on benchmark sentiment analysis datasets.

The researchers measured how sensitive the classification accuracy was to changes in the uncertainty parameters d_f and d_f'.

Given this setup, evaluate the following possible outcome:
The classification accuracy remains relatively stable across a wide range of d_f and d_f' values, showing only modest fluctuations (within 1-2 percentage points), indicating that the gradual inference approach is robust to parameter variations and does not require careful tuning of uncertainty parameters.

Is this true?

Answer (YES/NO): YES